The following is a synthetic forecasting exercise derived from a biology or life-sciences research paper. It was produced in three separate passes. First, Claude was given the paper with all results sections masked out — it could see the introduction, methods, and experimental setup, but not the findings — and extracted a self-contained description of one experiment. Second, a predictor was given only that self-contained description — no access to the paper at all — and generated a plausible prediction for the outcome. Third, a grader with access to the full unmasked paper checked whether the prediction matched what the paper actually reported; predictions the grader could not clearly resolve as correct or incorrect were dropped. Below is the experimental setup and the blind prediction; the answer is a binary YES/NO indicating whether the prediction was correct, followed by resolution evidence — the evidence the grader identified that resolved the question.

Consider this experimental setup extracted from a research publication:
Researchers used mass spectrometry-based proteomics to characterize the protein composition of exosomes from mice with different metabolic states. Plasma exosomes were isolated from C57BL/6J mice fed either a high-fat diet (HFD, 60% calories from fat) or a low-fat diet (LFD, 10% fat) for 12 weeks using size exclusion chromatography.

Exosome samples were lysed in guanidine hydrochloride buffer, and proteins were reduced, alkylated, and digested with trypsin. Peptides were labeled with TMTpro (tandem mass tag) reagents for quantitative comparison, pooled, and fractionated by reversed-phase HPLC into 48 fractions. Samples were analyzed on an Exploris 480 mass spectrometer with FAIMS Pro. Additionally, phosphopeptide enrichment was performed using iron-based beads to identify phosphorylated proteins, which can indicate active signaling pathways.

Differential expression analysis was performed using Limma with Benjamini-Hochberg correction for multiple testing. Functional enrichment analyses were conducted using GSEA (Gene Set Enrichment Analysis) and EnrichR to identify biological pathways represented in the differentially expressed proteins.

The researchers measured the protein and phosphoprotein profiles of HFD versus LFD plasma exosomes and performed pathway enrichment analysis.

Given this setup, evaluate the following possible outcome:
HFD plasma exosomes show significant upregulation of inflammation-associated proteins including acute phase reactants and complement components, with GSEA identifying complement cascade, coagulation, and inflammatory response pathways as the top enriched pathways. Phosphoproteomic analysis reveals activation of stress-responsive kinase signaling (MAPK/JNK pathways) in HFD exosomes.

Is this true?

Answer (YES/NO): NO